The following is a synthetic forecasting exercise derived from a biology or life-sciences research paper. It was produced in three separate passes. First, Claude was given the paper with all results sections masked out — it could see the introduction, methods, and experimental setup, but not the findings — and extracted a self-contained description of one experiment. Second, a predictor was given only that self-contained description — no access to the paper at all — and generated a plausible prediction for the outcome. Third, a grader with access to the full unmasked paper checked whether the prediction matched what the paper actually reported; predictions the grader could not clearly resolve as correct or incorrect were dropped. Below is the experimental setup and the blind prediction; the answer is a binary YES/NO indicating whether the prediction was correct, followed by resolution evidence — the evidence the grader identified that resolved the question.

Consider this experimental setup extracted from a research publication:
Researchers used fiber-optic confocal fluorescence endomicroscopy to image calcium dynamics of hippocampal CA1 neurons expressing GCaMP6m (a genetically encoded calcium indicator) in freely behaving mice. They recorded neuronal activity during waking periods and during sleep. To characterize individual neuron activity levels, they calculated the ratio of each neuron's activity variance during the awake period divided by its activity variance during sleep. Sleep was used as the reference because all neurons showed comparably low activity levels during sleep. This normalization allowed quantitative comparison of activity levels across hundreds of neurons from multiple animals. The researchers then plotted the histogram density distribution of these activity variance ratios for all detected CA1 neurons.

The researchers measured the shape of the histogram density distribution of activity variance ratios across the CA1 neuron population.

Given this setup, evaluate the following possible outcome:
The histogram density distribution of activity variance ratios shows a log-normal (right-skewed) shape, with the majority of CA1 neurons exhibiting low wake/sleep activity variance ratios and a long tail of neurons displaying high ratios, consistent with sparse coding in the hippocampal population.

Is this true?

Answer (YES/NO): YES